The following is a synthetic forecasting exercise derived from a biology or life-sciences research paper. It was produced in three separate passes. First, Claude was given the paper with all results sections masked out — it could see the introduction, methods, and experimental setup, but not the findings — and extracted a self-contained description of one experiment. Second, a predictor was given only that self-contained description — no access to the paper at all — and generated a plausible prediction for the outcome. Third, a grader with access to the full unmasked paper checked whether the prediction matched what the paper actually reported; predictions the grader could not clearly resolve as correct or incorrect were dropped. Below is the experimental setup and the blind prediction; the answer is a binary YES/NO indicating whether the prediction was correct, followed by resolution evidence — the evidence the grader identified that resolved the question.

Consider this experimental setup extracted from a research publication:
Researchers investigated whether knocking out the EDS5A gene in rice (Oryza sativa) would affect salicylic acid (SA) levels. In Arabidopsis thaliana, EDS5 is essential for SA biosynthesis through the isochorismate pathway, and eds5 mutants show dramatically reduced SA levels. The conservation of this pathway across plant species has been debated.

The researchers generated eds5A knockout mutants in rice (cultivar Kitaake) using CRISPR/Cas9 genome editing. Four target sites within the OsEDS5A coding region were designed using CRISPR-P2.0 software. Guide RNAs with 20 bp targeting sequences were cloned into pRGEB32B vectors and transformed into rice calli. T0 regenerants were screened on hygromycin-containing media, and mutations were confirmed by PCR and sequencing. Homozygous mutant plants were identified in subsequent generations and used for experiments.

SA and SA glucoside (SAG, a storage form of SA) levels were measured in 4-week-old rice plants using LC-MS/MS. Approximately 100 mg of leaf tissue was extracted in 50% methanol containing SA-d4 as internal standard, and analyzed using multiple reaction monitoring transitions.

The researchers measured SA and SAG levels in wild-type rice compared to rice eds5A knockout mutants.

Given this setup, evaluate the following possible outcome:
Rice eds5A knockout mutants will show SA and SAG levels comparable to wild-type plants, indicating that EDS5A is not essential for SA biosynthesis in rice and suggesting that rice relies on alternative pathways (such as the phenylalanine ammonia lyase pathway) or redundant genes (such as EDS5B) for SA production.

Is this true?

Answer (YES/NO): NO